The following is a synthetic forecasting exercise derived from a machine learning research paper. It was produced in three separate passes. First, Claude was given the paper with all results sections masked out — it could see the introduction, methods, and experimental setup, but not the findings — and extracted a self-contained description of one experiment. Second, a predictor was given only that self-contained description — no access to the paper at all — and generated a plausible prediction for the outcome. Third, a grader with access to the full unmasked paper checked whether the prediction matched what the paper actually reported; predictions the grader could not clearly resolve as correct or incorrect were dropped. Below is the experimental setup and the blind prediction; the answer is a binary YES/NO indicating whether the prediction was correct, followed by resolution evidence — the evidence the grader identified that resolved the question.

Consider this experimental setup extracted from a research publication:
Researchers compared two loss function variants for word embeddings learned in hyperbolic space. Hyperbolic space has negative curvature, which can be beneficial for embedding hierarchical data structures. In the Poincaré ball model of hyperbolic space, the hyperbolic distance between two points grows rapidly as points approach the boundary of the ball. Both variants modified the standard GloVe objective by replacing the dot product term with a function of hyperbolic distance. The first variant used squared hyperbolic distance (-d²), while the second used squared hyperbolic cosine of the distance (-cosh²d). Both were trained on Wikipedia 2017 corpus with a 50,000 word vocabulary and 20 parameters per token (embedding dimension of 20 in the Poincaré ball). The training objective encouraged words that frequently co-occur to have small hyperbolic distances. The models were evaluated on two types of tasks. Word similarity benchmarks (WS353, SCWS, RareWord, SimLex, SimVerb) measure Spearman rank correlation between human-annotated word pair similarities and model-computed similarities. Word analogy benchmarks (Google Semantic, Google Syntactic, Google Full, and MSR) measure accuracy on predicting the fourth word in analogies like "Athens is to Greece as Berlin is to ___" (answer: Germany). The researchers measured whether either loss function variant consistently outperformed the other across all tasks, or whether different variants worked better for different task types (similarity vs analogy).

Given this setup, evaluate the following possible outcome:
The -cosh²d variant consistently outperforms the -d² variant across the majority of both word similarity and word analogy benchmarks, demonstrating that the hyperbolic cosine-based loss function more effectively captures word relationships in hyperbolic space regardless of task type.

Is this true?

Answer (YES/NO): NO